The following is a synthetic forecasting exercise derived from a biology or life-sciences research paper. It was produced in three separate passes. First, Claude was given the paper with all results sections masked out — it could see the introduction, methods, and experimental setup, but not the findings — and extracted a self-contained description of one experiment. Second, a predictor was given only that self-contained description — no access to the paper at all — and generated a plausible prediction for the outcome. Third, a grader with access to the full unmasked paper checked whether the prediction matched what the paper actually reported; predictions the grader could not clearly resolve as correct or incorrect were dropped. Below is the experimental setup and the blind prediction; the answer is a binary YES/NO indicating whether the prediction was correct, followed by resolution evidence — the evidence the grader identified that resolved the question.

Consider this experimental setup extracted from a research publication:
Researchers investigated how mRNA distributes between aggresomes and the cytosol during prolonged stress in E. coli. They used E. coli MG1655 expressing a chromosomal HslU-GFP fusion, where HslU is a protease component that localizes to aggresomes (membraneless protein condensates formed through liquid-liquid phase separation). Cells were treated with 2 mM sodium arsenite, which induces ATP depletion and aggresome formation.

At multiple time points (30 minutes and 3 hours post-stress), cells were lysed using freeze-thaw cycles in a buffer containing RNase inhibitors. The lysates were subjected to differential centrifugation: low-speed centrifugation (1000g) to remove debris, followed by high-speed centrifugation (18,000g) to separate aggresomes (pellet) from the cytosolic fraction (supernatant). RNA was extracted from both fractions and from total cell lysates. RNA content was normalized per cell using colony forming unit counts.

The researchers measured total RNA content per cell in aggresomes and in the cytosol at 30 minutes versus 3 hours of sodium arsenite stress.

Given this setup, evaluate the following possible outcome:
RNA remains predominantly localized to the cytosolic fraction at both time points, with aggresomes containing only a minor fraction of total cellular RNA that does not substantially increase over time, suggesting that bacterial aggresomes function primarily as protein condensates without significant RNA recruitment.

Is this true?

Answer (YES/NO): NO